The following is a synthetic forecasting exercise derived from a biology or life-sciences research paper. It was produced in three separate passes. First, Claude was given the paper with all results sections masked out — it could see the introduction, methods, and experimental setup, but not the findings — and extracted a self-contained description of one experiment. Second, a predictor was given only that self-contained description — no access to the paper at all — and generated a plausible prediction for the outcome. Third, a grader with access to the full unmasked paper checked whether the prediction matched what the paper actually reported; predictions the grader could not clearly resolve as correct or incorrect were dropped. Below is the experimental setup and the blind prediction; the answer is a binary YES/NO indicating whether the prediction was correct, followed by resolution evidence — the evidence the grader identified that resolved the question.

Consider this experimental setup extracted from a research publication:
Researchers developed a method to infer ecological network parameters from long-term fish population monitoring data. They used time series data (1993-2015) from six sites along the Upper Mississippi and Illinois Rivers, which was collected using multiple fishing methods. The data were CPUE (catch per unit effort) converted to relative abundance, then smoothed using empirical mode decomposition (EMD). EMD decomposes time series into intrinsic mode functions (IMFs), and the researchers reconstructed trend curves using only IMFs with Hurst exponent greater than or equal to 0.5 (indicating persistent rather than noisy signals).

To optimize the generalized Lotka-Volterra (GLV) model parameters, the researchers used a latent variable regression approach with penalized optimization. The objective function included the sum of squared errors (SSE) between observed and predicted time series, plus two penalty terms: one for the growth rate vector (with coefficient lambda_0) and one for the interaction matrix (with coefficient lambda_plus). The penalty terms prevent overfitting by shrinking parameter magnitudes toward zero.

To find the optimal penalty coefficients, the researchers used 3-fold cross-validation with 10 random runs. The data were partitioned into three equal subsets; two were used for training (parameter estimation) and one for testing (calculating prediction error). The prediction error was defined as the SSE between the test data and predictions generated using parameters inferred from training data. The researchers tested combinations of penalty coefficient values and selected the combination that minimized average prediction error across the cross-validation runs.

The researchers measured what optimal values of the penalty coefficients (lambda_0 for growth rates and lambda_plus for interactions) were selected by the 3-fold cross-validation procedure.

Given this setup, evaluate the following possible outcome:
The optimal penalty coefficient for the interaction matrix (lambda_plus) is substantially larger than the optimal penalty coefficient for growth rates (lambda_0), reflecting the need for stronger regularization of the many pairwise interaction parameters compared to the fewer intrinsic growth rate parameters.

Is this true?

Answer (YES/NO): YES